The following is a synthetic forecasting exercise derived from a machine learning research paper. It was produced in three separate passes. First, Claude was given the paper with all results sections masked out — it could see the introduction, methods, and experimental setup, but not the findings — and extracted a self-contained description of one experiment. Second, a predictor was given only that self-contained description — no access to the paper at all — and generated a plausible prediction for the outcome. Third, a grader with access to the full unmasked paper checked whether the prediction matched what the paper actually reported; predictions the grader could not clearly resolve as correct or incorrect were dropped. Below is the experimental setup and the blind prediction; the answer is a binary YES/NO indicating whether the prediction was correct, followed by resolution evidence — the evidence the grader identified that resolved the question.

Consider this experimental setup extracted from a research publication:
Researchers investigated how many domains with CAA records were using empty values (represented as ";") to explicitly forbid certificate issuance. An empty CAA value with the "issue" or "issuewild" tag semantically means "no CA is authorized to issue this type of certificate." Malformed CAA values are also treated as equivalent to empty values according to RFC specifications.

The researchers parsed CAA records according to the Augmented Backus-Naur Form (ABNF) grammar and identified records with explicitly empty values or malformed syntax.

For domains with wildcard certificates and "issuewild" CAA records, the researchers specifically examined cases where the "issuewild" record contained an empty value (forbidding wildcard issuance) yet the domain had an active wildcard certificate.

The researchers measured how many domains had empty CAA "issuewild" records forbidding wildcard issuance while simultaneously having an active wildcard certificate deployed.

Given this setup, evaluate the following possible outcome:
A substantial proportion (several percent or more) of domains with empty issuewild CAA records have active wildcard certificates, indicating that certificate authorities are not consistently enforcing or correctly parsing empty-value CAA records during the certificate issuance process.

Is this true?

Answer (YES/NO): NO